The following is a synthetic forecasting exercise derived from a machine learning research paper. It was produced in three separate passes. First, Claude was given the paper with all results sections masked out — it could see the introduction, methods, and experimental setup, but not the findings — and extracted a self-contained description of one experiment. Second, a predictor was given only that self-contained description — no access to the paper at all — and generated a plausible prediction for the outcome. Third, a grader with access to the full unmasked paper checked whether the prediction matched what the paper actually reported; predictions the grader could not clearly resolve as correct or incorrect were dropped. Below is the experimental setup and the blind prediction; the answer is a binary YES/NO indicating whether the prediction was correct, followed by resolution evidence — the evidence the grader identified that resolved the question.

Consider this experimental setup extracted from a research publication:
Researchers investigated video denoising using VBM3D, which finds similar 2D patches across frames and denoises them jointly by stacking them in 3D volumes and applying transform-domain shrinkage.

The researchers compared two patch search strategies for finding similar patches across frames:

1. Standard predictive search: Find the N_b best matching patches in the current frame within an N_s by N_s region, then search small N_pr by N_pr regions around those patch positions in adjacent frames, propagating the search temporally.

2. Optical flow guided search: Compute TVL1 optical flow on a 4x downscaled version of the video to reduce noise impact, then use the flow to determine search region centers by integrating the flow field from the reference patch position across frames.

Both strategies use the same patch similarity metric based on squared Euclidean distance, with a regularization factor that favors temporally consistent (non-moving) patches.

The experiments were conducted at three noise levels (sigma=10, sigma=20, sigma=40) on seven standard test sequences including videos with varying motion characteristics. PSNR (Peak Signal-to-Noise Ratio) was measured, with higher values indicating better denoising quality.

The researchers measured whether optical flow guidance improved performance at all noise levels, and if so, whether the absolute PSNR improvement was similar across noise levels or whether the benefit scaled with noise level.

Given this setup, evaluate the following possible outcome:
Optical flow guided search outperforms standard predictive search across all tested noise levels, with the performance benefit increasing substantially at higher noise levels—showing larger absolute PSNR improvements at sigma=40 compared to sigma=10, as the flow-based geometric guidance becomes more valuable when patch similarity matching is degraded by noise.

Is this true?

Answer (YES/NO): NO